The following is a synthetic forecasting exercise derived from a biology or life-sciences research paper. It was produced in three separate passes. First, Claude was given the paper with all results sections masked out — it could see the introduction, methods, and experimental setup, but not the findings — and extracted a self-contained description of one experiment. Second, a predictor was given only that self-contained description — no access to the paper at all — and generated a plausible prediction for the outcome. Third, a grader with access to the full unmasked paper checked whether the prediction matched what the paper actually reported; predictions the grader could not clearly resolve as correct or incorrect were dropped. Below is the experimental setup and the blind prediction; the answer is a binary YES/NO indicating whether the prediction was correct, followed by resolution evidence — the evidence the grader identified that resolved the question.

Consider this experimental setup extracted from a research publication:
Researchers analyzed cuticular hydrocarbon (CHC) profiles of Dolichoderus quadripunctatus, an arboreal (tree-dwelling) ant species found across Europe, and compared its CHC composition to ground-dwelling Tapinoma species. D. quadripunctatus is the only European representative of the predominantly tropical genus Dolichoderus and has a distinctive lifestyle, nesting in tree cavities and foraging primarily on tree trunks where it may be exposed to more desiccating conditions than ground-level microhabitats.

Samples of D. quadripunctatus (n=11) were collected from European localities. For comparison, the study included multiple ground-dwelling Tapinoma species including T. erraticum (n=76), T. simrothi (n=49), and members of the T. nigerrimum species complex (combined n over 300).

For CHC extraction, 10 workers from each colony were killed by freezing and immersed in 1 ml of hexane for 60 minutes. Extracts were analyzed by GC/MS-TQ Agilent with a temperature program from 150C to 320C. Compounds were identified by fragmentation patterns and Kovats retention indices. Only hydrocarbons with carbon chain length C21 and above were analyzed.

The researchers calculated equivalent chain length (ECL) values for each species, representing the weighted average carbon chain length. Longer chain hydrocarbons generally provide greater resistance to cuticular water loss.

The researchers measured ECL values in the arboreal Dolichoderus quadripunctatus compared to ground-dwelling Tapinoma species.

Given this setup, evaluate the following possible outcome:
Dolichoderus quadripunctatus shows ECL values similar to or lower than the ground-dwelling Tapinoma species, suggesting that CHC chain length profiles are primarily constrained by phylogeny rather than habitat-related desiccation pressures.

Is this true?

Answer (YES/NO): YES